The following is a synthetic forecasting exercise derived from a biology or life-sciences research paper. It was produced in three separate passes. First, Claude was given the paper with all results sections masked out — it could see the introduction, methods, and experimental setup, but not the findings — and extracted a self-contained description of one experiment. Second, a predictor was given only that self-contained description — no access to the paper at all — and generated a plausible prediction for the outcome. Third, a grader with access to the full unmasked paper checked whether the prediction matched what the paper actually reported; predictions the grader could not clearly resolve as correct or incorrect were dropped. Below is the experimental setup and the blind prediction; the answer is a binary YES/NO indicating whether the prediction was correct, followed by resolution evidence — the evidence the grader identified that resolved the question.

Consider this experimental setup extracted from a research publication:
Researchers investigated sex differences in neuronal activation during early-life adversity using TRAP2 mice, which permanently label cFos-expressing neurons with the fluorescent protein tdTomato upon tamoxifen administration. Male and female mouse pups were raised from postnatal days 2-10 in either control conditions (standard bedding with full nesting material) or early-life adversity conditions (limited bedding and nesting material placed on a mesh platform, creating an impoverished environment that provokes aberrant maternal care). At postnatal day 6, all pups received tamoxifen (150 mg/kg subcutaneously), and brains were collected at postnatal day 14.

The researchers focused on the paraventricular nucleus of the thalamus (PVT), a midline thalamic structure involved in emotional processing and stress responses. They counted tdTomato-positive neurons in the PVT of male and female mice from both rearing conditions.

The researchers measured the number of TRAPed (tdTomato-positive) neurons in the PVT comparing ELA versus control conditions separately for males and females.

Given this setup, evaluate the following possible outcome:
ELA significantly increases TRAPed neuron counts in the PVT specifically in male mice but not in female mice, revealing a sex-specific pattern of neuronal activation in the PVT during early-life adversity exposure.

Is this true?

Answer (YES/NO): YES